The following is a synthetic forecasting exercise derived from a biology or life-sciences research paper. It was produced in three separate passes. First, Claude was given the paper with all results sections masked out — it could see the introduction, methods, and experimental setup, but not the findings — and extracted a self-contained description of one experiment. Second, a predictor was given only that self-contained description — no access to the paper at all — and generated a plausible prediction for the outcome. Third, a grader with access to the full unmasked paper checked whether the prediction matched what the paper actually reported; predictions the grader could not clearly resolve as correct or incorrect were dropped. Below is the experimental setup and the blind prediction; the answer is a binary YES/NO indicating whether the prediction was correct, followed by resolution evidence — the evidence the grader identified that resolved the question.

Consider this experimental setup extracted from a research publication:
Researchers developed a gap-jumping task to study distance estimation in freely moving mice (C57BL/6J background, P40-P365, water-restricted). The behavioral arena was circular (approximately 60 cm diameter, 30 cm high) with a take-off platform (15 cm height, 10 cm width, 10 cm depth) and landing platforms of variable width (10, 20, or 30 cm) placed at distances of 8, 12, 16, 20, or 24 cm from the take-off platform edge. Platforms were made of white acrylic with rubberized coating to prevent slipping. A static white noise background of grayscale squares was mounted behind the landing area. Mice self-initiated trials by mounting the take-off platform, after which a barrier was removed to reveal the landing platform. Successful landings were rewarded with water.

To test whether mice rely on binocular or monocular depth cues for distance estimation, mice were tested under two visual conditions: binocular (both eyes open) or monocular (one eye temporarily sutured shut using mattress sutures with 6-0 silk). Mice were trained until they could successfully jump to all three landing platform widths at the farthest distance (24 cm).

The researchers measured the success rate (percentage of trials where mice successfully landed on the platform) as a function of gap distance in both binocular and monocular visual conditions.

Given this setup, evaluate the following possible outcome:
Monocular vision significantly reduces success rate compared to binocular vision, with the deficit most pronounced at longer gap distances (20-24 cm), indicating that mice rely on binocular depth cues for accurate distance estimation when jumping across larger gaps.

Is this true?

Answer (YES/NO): NO